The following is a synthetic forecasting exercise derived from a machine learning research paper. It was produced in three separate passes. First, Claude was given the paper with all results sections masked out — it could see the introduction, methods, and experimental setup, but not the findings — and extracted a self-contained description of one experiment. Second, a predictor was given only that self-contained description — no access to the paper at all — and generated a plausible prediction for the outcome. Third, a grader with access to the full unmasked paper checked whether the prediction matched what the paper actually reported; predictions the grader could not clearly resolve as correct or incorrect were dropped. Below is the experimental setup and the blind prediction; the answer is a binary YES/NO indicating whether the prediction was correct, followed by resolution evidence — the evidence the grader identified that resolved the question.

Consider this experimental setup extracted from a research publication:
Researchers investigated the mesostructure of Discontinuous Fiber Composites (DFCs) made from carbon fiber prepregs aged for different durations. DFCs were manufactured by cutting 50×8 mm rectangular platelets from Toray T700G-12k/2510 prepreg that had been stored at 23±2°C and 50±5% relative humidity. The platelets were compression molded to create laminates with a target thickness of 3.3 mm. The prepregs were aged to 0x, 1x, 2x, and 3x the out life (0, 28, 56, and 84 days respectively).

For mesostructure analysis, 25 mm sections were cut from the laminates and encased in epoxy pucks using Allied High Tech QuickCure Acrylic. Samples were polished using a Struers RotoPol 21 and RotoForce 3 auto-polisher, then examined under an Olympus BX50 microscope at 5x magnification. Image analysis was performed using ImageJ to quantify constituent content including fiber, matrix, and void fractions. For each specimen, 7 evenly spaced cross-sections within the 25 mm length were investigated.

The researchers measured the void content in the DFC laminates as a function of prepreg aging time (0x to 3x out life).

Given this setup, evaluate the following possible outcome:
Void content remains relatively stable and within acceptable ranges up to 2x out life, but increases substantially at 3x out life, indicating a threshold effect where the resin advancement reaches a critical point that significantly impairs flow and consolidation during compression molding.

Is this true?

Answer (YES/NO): NO